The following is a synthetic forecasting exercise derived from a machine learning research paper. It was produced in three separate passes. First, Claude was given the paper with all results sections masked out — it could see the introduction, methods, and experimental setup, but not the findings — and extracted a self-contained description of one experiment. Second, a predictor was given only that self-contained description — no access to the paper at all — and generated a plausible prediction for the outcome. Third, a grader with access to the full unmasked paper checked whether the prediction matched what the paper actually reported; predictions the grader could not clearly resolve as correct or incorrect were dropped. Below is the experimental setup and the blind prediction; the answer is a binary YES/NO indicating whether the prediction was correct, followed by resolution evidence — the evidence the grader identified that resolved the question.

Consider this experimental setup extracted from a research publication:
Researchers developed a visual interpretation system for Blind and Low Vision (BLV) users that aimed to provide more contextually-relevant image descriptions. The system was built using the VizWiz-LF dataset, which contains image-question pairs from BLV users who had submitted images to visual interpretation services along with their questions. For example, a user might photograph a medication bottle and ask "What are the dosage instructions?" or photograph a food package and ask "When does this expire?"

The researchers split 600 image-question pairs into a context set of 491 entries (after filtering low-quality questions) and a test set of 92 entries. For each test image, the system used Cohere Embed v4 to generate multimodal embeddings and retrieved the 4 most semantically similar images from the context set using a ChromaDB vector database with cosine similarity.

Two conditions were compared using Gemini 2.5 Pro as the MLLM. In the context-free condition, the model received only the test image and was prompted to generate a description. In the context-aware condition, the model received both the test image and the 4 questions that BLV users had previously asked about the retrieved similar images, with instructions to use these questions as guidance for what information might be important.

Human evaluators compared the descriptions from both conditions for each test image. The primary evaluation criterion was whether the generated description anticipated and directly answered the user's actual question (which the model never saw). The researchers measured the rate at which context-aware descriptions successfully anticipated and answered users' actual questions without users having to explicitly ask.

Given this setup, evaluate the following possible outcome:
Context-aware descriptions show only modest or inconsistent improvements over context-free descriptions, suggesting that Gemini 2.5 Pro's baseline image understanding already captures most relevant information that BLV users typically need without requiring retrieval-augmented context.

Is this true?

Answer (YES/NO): NO